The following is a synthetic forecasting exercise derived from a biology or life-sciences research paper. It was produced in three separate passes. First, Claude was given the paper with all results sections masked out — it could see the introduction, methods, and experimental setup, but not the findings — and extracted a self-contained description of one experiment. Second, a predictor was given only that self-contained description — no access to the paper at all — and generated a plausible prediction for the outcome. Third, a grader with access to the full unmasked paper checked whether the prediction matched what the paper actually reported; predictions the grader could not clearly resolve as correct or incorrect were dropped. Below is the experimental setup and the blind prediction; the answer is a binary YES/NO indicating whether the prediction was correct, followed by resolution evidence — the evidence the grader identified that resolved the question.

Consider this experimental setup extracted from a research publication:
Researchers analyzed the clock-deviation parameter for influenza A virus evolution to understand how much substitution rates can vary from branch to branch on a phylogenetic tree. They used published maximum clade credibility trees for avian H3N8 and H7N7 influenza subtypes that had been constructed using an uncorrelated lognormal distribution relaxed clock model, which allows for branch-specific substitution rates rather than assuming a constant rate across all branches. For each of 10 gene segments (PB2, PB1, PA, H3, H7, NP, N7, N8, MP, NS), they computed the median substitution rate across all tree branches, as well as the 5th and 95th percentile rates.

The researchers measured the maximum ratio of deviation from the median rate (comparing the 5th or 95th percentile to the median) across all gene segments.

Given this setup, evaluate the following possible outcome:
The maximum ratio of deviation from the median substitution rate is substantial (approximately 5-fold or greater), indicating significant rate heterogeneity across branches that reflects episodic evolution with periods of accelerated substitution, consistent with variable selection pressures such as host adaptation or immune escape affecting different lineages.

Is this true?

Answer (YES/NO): NO